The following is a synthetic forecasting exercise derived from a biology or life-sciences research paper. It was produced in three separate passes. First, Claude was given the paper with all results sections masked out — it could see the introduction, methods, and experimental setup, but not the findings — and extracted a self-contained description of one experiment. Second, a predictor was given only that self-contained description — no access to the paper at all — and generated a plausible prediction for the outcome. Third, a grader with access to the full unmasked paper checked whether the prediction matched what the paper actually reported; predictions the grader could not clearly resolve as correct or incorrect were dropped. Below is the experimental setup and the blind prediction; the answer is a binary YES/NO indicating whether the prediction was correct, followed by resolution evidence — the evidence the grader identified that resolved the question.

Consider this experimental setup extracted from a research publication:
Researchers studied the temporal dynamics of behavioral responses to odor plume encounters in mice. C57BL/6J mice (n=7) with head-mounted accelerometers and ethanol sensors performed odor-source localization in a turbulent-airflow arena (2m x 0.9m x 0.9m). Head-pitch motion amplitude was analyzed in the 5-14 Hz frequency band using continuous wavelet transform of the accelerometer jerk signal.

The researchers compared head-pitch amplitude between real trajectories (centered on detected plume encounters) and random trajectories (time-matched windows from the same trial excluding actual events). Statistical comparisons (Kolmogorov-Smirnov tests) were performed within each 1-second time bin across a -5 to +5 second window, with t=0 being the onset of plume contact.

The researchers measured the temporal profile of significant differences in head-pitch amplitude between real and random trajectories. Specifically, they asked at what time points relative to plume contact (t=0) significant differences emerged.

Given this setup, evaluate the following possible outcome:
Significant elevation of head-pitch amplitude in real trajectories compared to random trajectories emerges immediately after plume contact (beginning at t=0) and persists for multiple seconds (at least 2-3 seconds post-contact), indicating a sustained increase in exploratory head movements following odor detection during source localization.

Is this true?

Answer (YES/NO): NO